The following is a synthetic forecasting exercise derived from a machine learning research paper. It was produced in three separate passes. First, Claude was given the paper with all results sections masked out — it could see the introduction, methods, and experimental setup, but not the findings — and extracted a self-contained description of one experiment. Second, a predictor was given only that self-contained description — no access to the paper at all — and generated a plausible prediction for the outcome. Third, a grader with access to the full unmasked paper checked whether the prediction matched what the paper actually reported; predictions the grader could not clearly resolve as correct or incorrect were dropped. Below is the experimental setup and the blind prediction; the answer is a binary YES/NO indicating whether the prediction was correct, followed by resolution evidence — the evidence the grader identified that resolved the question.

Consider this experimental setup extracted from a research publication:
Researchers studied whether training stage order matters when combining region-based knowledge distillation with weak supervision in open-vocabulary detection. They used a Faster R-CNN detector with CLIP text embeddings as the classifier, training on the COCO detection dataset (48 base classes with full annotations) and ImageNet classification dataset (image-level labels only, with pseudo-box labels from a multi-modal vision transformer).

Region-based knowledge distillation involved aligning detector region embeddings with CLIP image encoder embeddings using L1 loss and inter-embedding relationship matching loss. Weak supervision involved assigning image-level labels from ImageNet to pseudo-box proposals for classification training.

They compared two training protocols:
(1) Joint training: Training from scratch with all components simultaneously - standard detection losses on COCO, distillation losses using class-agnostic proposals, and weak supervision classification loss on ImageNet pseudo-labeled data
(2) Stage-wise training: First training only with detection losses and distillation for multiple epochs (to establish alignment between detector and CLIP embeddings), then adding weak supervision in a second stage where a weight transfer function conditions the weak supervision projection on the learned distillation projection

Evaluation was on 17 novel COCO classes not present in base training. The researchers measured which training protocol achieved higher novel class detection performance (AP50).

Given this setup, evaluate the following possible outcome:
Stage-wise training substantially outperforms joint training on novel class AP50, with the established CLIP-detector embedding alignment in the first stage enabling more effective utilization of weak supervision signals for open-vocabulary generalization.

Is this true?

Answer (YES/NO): YES